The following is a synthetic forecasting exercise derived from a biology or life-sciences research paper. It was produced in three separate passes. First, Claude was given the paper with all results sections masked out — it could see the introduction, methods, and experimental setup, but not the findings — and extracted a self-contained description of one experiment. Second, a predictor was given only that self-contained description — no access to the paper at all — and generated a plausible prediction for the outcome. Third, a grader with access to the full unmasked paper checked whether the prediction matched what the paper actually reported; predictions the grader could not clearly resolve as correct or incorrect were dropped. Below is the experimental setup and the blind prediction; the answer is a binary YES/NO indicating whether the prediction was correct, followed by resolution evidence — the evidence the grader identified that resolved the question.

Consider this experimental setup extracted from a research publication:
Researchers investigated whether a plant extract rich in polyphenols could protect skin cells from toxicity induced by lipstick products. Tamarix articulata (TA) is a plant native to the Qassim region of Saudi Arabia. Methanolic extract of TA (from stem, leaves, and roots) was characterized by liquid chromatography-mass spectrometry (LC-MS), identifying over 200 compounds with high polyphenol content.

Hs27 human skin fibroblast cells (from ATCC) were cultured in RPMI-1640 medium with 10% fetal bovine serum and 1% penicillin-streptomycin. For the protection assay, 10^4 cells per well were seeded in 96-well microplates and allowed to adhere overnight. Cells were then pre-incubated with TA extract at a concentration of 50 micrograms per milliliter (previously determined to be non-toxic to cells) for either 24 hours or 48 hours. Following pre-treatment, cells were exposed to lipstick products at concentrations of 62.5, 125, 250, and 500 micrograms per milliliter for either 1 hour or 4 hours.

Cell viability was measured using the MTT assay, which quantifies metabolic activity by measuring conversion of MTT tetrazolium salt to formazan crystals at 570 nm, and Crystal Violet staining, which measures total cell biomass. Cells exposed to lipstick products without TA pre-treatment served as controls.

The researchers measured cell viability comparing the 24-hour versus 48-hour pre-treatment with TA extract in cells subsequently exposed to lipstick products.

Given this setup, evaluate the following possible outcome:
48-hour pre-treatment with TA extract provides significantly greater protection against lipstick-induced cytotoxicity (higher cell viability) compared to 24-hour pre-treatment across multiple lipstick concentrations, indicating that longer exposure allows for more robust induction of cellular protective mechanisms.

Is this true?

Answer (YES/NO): YES